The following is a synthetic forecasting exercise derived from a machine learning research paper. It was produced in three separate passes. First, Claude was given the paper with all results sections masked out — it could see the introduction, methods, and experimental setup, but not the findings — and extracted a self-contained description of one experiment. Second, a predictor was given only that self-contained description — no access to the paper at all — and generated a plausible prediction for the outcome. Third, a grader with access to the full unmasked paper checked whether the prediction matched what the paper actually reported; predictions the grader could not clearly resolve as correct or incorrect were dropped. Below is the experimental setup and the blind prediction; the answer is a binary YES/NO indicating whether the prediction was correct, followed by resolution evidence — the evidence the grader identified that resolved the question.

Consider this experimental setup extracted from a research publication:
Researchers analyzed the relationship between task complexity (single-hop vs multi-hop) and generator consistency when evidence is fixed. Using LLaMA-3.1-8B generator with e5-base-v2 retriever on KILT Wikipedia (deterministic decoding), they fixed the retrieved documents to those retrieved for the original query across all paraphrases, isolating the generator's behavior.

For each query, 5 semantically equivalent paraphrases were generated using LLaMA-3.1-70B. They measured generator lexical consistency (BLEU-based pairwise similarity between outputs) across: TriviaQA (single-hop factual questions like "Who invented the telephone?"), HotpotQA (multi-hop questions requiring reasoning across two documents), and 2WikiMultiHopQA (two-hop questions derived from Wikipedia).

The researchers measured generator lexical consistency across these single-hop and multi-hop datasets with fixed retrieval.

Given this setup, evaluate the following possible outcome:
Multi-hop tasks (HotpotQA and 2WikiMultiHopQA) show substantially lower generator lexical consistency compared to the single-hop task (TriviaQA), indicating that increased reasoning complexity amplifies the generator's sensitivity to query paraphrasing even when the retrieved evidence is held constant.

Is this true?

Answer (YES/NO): YES